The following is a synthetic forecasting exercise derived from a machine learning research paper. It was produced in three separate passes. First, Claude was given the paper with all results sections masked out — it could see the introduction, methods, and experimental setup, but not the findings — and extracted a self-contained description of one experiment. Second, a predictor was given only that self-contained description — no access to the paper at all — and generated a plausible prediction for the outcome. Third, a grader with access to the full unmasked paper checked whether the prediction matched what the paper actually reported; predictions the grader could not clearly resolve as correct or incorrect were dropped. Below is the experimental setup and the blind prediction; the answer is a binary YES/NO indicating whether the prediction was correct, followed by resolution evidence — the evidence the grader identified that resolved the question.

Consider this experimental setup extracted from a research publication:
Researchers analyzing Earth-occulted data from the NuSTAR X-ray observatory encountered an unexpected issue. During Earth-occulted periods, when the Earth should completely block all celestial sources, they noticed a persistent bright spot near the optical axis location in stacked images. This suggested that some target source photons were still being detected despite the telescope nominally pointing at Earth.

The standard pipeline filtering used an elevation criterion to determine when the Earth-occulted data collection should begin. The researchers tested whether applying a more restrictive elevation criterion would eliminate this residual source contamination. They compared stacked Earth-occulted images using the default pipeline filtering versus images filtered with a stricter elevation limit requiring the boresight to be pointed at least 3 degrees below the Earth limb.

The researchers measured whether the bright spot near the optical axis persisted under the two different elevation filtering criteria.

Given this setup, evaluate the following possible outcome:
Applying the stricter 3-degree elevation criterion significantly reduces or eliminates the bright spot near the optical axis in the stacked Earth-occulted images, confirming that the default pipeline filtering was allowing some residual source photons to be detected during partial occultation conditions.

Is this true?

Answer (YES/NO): YES